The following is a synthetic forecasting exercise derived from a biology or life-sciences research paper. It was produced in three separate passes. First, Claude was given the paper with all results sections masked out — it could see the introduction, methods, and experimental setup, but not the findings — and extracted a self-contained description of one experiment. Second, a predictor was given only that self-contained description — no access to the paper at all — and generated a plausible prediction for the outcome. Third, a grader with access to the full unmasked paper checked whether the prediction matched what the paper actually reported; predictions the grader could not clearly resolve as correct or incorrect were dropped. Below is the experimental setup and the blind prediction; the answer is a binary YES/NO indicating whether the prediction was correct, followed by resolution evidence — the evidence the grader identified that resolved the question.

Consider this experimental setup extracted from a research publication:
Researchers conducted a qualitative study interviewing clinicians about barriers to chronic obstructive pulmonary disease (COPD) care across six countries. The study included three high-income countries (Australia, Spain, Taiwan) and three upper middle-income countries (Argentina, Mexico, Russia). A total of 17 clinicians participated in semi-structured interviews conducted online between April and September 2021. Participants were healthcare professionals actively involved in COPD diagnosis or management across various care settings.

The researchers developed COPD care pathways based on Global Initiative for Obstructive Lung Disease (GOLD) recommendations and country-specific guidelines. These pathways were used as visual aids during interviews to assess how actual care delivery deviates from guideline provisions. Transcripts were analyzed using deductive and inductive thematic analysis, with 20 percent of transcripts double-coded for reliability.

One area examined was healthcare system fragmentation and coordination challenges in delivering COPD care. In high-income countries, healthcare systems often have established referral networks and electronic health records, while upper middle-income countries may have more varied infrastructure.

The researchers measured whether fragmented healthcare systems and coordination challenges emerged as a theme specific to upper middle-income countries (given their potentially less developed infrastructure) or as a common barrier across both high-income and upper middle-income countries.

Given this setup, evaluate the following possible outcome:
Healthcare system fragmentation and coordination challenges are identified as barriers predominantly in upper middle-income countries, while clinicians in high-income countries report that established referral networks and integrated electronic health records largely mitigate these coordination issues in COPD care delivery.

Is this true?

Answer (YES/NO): NO